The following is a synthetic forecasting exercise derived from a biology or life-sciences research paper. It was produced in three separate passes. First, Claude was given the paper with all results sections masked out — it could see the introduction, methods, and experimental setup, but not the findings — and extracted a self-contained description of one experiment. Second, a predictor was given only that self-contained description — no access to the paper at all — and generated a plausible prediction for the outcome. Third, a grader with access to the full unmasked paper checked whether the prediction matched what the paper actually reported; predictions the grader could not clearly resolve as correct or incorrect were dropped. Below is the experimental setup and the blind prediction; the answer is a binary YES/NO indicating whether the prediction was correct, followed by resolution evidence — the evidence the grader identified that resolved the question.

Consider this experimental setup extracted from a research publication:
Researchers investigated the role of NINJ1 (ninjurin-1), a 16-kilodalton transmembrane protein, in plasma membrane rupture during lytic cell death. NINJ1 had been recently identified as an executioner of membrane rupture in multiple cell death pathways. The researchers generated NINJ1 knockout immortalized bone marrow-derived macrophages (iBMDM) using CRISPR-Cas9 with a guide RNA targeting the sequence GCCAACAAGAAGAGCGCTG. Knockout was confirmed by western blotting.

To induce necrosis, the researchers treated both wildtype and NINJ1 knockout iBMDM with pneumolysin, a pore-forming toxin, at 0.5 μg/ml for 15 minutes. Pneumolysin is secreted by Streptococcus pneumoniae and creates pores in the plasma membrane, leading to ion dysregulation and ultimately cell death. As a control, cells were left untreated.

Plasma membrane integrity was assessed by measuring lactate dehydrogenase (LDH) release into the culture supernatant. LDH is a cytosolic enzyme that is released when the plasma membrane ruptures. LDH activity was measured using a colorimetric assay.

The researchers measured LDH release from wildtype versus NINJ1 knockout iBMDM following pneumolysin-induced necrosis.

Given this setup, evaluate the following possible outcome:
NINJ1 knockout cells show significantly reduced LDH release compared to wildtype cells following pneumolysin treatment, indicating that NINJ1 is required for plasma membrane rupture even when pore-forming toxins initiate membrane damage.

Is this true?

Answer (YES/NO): YES